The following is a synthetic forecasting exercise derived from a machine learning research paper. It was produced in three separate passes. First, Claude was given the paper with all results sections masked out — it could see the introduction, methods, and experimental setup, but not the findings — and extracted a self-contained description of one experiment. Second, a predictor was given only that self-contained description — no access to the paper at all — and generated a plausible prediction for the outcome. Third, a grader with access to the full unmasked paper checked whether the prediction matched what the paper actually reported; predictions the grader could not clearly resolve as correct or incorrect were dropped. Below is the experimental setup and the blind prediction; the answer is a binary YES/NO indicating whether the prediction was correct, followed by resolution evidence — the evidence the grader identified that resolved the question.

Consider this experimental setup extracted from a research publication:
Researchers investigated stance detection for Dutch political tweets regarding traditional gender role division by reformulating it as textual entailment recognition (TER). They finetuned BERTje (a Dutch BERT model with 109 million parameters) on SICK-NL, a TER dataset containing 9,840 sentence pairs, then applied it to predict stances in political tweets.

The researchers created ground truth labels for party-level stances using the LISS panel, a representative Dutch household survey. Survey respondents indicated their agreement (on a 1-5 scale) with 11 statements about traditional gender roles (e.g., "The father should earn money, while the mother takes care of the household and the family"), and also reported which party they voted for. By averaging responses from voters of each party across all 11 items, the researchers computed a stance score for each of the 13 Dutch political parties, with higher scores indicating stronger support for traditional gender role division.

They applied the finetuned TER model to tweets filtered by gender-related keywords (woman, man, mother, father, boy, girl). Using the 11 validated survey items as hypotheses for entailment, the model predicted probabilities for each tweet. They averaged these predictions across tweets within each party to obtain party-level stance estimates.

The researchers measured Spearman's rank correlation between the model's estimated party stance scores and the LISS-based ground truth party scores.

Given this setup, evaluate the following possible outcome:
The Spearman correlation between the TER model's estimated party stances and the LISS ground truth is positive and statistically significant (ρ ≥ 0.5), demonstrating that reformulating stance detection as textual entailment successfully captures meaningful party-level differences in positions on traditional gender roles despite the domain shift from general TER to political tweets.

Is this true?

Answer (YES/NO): NO